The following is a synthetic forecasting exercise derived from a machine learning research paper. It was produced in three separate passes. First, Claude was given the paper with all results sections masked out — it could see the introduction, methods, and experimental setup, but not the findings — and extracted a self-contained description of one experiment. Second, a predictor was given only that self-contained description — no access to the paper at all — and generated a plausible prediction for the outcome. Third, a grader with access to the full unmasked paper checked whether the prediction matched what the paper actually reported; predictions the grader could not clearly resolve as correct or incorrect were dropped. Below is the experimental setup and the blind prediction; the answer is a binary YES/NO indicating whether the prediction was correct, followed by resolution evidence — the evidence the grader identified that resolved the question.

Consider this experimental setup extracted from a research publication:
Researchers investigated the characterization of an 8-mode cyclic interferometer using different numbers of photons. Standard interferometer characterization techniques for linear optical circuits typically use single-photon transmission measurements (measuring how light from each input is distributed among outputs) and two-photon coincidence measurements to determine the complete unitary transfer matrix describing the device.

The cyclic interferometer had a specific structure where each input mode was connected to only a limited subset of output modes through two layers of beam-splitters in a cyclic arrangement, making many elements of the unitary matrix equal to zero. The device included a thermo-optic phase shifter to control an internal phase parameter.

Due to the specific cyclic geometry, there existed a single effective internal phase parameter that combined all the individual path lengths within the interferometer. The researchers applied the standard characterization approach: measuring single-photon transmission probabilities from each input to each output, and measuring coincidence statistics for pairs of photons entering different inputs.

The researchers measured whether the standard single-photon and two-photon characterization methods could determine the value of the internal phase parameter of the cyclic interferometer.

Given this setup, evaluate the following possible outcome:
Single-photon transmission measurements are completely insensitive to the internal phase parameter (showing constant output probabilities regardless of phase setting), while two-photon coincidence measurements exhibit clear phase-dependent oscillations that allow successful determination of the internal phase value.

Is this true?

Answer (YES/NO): NO